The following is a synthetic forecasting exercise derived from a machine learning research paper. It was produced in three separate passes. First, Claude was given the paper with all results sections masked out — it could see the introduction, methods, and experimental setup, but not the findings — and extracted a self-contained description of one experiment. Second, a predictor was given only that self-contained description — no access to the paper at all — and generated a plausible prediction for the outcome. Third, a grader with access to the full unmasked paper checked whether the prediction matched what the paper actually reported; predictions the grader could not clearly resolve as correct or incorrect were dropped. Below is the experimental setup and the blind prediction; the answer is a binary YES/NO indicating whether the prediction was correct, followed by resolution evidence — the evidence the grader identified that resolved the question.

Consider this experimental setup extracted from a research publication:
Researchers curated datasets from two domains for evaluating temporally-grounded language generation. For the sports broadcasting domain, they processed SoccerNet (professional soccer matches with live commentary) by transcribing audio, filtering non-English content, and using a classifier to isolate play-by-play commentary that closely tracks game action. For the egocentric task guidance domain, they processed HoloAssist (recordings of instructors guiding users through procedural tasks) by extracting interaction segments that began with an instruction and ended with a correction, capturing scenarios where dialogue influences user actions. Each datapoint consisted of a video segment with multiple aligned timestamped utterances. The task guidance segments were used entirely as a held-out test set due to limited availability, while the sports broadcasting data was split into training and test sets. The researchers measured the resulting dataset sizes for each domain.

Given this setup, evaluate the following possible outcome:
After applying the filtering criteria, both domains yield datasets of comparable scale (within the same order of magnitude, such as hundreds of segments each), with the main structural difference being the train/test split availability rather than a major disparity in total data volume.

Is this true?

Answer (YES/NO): NO